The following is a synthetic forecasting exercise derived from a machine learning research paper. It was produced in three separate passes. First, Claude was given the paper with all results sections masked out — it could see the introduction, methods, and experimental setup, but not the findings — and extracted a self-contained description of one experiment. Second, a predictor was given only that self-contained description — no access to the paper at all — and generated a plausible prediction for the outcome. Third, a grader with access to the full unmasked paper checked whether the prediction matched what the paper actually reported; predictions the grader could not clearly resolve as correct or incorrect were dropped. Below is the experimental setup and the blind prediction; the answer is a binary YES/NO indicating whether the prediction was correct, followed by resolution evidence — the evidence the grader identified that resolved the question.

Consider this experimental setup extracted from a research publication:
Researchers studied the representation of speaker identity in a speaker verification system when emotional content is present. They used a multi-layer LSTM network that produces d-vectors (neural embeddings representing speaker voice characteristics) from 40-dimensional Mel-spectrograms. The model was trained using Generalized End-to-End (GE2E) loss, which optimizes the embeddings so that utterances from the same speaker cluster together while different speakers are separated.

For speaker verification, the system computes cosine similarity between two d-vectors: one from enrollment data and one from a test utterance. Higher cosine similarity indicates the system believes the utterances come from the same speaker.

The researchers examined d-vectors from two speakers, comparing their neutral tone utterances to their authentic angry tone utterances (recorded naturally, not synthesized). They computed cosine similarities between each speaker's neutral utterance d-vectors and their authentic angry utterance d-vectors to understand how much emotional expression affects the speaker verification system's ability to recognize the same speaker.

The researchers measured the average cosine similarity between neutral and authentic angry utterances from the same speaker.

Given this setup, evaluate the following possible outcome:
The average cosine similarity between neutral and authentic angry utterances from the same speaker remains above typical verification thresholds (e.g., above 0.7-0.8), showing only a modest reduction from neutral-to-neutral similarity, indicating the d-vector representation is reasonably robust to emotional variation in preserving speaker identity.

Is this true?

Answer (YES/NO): NO